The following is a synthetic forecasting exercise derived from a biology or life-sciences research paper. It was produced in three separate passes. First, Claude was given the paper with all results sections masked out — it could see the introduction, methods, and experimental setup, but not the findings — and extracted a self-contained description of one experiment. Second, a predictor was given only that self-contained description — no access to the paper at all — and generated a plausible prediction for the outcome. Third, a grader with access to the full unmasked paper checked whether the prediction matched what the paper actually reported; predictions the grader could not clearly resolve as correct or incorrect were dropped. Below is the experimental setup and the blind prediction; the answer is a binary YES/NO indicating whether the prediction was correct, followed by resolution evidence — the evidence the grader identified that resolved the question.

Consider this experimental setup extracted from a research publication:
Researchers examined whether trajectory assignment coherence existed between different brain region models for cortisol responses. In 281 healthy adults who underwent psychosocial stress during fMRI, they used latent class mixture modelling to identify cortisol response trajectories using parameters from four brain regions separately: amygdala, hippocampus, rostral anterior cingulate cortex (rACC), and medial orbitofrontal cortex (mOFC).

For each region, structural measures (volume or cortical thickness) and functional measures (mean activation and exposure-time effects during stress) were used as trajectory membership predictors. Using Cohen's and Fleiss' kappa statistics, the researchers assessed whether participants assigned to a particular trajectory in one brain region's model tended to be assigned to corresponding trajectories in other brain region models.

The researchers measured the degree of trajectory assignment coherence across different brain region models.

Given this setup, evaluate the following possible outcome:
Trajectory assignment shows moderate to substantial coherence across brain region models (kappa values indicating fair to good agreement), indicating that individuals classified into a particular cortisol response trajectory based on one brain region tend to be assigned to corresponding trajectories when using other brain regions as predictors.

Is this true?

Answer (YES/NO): YES